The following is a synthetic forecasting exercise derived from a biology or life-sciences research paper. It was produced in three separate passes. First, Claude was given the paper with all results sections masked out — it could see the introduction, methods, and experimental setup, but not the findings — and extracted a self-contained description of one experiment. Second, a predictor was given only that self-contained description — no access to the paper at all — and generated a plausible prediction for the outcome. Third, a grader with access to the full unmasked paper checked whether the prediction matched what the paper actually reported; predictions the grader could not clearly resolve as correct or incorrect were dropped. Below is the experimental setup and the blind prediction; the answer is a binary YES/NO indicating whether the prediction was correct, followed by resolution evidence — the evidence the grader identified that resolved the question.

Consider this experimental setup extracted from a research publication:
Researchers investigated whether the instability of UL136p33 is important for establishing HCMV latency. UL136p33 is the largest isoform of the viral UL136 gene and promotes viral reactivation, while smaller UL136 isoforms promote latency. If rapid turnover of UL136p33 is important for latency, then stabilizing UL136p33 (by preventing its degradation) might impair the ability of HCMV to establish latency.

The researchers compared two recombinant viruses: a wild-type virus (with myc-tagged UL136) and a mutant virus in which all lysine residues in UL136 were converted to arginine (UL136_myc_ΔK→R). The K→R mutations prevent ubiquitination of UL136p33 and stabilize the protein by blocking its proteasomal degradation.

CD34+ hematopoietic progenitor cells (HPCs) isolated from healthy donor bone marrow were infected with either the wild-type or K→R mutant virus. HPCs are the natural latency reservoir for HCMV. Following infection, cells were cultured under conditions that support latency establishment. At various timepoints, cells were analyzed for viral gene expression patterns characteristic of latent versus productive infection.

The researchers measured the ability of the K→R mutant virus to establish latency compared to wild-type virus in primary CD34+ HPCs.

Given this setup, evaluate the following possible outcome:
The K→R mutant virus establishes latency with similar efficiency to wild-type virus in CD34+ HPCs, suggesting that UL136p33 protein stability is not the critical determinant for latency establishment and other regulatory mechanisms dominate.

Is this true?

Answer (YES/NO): NO